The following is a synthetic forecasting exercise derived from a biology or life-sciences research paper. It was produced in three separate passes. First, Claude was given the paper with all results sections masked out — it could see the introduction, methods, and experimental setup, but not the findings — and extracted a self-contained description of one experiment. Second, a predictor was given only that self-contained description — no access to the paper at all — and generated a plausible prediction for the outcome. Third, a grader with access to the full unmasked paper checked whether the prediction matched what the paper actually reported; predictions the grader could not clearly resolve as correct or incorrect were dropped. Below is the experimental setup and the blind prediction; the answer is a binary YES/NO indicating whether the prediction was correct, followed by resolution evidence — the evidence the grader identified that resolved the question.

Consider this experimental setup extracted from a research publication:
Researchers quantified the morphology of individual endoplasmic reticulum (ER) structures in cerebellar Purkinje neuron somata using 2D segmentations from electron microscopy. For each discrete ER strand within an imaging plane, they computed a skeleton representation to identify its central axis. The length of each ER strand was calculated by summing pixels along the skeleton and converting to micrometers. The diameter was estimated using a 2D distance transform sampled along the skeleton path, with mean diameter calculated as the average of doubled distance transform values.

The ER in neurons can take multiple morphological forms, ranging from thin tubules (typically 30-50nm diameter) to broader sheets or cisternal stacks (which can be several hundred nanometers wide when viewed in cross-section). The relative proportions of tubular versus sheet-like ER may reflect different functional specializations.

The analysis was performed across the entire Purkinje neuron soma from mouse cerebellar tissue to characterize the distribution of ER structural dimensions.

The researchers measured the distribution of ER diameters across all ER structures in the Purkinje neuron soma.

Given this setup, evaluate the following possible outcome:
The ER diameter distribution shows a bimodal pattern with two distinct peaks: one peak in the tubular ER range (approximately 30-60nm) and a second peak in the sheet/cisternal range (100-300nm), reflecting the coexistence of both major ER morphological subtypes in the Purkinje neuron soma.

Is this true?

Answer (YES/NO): NO